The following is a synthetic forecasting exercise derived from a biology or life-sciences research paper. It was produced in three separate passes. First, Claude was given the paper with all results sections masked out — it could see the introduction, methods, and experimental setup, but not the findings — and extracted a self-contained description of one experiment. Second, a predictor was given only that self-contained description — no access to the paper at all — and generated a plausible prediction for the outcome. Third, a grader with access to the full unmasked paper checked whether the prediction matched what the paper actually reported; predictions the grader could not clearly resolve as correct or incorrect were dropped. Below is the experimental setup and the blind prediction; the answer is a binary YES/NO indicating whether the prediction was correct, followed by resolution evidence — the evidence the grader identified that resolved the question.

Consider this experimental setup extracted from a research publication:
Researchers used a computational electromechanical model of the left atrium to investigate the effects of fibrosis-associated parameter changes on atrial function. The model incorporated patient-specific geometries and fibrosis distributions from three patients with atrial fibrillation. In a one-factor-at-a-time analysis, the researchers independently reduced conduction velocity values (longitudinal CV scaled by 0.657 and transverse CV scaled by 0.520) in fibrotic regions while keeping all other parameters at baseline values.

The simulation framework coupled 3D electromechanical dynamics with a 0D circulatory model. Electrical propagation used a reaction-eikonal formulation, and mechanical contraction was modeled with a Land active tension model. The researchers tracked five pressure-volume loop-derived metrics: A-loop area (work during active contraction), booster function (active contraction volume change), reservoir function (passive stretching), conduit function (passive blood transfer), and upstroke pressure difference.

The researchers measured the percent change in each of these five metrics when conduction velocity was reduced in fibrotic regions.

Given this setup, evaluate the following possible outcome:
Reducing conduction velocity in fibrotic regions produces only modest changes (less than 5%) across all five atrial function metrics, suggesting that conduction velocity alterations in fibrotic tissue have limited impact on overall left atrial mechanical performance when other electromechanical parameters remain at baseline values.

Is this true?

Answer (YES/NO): YES